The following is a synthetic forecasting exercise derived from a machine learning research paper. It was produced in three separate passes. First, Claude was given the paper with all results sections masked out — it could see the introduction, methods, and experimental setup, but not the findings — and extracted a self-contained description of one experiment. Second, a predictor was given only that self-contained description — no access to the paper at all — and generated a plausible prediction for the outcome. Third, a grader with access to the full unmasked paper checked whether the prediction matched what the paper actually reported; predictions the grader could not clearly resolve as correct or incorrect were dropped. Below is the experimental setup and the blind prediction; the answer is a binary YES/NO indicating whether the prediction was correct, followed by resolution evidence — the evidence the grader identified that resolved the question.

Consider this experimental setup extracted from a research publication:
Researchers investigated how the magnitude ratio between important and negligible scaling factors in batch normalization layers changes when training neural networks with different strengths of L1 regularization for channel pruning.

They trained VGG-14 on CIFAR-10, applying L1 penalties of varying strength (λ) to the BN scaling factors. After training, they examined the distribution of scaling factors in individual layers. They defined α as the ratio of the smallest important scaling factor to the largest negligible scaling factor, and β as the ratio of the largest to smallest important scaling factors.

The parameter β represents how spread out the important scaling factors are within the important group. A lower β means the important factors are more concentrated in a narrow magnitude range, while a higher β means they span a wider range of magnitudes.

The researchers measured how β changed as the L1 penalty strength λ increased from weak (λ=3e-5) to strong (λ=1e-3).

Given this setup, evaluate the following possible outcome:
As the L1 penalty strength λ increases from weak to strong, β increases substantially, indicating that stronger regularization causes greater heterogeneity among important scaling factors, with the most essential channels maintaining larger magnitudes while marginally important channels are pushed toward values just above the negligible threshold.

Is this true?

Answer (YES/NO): NO